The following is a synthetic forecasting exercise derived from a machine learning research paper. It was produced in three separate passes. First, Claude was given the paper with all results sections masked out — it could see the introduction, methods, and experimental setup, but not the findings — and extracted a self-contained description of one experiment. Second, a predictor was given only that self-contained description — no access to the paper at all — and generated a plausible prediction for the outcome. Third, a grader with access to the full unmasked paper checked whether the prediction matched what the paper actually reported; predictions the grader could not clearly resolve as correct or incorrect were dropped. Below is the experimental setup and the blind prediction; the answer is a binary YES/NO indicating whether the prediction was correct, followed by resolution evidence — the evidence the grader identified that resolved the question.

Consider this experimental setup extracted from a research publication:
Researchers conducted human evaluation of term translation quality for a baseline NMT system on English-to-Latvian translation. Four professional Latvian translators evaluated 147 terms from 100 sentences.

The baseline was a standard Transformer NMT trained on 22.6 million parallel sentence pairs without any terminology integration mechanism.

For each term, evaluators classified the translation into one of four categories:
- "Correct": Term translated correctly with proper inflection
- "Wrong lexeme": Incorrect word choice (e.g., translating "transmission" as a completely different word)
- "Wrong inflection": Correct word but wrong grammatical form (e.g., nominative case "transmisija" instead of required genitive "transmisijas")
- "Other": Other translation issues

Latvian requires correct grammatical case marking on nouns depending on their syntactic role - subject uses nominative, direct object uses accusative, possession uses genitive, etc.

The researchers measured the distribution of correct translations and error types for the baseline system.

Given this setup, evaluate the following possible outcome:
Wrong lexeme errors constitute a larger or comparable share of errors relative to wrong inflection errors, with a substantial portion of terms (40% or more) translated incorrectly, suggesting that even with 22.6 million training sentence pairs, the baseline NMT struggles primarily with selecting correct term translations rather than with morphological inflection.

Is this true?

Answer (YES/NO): YES